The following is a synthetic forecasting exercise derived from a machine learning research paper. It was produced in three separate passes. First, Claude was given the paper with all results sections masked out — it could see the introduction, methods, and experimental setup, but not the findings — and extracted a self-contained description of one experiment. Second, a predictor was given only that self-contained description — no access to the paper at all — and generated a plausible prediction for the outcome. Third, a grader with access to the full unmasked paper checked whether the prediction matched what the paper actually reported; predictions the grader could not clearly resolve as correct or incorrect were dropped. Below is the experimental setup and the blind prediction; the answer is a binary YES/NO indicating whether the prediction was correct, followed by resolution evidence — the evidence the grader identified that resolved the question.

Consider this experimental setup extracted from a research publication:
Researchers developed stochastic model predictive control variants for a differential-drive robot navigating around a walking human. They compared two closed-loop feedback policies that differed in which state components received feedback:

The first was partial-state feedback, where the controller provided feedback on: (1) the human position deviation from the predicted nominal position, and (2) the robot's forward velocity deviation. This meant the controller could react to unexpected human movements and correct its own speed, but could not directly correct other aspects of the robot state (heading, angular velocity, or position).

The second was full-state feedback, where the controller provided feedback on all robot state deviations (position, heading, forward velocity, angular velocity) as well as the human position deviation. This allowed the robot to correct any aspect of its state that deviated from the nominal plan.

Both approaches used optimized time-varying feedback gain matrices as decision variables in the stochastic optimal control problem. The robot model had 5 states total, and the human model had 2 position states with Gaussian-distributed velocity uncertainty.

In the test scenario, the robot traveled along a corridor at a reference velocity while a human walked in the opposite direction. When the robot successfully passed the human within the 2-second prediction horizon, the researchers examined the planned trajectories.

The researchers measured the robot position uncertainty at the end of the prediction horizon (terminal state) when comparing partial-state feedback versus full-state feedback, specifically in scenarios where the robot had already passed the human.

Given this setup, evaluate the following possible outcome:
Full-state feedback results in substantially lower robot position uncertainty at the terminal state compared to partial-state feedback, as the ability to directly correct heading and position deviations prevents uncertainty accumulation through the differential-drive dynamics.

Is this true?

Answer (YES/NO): YES